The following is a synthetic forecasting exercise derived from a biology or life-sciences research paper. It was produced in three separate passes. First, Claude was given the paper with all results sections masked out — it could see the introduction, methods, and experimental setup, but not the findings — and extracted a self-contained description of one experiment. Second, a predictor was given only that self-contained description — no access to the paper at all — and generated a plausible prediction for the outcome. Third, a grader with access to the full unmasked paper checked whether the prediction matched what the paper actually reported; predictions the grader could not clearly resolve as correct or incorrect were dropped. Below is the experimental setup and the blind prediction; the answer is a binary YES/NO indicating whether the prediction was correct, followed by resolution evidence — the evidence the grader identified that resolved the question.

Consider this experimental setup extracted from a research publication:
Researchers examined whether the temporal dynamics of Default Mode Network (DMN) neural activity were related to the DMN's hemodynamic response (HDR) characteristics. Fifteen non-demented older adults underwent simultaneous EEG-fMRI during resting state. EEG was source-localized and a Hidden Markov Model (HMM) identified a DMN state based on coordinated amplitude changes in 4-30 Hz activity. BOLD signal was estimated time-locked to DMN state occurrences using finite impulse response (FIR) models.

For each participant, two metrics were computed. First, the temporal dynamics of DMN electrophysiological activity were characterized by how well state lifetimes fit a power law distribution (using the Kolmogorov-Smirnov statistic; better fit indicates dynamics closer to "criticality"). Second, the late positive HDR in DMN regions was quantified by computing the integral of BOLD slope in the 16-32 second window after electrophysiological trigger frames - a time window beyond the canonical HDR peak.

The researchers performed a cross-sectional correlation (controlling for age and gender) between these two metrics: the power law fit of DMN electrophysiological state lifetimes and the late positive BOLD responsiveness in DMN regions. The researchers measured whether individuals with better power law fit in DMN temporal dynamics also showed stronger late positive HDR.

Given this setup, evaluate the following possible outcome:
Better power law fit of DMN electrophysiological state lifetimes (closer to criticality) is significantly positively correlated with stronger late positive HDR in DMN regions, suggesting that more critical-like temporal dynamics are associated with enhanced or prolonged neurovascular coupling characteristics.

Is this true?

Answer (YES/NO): YES